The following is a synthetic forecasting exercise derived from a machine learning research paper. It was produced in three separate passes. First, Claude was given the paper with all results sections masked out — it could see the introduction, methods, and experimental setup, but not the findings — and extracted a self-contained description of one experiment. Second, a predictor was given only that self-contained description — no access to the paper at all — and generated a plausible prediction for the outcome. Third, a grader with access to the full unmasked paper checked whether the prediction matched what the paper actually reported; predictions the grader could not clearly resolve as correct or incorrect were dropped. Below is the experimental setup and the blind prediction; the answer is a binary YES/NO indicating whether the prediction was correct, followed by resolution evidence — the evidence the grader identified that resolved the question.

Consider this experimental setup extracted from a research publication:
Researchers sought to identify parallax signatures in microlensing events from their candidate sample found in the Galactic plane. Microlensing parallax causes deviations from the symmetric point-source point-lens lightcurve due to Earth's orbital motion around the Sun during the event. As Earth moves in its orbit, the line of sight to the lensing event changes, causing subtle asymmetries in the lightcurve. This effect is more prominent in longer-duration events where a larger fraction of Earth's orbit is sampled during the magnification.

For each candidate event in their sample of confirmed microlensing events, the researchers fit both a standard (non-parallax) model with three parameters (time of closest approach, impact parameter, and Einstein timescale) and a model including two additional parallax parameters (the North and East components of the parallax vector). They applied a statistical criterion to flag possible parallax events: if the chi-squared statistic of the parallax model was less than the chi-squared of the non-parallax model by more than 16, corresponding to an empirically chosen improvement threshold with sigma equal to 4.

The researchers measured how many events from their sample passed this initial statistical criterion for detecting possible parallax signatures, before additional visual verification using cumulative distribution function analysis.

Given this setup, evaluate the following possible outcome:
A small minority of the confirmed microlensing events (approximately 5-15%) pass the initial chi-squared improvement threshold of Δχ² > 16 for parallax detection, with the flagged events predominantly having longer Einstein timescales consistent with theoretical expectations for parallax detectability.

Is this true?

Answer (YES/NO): NO